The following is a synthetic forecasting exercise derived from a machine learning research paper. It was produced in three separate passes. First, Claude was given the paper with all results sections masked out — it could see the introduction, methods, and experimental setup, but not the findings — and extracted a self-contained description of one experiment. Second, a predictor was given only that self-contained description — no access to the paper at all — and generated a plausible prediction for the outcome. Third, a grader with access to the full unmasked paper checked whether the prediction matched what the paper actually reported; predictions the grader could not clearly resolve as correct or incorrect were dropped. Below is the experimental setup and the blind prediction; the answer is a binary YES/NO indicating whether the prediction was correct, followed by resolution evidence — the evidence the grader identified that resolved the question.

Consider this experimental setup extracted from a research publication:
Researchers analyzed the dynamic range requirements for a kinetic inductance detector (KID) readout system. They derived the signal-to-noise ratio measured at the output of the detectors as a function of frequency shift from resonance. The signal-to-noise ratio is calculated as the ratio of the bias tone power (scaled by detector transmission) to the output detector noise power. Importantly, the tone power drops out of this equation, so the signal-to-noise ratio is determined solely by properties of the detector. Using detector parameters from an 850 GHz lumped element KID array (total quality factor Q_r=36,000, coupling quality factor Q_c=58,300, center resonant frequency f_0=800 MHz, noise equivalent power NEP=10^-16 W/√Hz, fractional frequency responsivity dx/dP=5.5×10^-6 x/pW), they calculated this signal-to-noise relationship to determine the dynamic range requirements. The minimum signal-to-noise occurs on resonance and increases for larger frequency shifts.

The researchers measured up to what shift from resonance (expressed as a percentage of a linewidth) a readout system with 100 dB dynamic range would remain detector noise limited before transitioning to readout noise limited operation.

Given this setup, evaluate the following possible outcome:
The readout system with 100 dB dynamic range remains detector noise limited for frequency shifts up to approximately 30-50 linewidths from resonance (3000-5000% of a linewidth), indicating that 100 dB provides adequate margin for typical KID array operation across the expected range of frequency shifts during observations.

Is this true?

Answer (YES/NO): NO